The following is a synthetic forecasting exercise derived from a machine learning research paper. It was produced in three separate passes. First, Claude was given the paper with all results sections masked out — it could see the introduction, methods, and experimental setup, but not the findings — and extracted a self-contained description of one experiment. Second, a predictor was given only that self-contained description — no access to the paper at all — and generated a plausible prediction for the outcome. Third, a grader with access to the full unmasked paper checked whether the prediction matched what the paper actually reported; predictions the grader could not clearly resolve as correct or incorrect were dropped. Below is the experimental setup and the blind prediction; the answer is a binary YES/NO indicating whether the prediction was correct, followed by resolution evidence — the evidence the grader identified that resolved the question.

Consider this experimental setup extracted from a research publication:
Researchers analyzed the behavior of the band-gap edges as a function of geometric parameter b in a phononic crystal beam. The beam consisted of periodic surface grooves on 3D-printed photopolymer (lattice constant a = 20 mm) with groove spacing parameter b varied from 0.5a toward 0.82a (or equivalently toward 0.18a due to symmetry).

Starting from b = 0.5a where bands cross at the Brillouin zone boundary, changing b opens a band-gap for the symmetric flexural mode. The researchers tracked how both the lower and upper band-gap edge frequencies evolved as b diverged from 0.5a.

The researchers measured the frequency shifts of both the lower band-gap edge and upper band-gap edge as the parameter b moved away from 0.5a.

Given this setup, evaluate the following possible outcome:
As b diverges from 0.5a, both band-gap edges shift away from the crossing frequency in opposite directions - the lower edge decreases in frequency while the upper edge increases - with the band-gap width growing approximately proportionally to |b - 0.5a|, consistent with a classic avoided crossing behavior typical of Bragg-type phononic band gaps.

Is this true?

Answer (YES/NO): NO